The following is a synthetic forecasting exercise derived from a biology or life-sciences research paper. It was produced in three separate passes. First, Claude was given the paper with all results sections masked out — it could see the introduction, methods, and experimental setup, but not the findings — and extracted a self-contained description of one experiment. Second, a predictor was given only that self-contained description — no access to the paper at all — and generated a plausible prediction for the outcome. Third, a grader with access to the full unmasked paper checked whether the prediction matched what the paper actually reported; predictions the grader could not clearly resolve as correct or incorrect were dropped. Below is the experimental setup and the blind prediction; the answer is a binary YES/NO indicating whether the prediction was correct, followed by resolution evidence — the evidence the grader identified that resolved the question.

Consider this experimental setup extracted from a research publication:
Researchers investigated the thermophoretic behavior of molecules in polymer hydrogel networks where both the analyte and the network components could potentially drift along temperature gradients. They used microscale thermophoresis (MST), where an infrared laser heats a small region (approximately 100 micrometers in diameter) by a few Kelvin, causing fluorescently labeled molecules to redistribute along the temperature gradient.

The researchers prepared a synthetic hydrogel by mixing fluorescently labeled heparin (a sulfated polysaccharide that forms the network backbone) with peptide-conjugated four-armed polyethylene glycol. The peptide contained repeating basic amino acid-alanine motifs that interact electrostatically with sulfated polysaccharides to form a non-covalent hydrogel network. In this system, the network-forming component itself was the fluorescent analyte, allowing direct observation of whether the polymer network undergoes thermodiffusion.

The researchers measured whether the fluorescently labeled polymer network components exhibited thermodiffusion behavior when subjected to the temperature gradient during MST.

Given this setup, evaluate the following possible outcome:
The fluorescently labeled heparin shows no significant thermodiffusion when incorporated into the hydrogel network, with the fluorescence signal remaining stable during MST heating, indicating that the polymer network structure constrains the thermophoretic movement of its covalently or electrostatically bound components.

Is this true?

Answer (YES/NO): NO